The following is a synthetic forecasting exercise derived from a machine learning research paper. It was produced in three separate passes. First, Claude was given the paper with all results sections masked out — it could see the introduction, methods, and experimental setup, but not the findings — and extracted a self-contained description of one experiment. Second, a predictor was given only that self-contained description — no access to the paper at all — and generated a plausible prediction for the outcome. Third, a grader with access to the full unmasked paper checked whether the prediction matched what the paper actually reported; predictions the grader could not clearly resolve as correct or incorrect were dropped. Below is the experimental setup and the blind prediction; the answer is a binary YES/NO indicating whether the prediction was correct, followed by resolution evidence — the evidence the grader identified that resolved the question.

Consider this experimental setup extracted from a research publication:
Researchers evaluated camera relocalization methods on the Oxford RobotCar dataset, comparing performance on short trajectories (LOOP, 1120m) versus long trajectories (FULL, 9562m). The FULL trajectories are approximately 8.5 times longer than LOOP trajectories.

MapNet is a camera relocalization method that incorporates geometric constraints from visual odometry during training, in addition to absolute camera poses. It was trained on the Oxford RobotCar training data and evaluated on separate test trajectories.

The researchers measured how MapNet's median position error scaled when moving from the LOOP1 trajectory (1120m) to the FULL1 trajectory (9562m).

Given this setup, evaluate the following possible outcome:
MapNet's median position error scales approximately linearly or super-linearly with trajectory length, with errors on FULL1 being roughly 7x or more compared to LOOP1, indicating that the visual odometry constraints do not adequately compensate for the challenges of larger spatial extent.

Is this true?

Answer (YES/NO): NO